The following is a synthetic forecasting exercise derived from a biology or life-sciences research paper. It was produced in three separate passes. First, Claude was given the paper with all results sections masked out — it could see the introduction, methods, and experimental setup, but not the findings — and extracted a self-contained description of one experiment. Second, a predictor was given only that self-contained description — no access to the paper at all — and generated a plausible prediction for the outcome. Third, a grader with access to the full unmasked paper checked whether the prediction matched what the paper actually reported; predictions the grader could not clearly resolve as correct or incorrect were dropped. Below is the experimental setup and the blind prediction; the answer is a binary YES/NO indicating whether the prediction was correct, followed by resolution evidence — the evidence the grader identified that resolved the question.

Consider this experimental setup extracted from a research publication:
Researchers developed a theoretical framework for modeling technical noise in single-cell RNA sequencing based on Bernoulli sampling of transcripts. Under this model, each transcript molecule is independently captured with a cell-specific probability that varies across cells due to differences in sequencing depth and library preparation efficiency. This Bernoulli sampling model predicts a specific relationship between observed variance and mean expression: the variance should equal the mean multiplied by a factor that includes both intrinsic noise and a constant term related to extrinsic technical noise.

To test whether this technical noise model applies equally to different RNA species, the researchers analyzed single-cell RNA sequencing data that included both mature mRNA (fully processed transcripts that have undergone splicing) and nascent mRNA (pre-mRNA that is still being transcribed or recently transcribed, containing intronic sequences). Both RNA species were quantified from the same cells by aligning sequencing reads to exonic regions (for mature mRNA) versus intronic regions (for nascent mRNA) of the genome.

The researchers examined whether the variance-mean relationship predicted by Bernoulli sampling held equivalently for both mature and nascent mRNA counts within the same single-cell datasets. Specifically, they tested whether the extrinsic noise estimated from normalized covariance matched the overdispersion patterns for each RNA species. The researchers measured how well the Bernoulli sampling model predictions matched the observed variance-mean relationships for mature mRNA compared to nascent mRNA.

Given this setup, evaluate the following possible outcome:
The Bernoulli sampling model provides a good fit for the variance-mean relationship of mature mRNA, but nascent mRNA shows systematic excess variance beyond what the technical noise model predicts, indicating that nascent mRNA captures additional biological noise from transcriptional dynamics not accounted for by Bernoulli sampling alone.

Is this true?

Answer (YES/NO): NO